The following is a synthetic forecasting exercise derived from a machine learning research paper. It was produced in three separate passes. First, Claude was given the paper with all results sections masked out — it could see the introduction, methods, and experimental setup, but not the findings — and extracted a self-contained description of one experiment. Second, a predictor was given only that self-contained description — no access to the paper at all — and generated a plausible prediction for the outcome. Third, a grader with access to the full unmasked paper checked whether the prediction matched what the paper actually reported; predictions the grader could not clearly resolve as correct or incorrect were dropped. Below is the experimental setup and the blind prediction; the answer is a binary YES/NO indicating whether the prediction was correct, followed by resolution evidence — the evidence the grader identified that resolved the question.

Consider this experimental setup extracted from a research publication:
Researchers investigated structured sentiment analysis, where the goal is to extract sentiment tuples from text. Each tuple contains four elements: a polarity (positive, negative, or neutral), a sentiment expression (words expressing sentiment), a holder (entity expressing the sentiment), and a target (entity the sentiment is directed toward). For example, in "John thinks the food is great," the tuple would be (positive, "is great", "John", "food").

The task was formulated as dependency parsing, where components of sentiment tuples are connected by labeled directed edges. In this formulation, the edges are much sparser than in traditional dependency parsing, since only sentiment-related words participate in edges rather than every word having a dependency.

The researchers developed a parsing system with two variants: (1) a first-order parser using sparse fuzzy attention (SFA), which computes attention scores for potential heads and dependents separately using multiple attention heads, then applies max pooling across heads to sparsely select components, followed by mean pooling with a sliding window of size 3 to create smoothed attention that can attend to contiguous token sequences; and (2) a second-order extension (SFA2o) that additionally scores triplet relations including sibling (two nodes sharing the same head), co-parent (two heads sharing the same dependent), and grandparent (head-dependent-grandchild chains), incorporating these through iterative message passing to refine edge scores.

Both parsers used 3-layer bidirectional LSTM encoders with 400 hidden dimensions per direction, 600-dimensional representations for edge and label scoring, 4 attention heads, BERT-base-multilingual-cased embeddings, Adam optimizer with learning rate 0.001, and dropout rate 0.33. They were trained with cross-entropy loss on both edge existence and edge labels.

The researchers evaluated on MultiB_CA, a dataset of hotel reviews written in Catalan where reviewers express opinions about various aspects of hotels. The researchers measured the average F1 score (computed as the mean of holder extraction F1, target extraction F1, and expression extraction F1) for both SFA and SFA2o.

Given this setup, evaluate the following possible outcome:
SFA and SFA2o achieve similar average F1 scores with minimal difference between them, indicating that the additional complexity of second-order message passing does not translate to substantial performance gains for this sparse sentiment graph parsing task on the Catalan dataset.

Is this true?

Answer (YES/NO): NO